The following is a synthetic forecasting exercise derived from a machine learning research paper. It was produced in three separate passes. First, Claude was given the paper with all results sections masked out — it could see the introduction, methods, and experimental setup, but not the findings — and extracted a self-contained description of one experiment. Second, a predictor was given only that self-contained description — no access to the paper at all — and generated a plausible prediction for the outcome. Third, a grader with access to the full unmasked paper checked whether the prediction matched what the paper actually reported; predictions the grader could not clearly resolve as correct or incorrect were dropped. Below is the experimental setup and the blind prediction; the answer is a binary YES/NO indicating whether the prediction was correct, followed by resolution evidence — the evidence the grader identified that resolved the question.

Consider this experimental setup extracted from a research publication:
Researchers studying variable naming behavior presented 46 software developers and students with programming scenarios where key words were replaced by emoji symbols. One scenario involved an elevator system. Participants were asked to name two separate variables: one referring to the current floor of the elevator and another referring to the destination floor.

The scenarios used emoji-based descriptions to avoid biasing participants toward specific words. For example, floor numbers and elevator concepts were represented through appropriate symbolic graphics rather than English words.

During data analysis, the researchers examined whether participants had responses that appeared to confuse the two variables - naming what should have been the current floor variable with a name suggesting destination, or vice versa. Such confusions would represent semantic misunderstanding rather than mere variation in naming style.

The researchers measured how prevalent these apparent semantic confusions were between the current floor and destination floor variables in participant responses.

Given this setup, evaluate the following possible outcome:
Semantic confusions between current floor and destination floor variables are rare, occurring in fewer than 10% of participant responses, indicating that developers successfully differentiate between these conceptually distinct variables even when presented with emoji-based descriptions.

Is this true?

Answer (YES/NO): NO